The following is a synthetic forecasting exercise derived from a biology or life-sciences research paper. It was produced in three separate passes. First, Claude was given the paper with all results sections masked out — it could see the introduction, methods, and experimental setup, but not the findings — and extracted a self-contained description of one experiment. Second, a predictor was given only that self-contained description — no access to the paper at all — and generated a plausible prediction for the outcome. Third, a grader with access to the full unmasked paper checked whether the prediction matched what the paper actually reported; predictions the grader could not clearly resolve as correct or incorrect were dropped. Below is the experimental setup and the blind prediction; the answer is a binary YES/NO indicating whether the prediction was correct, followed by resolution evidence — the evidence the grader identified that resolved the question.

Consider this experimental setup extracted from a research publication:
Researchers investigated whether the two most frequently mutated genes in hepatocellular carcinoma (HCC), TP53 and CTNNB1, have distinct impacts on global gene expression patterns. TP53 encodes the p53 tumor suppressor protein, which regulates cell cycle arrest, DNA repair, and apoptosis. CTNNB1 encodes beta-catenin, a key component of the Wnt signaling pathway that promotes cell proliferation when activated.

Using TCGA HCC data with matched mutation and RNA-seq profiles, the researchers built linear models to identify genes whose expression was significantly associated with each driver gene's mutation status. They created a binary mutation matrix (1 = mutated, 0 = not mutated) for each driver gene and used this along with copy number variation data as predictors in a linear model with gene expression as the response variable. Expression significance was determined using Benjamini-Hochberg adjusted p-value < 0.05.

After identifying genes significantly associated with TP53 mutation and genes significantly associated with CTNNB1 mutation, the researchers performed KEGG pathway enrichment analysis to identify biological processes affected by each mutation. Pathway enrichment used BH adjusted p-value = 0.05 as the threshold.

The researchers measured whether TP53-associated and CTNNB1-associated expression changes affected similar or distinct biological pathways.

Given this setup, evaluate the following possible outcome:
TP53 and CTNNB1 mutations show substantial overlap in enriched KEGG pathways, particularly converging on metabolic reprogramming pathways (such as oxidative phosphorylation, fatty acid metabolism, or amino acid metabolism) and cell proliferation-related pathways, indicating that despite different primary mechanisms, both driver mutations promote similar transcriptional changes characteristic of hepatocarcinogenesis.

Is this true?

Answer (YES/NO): NO